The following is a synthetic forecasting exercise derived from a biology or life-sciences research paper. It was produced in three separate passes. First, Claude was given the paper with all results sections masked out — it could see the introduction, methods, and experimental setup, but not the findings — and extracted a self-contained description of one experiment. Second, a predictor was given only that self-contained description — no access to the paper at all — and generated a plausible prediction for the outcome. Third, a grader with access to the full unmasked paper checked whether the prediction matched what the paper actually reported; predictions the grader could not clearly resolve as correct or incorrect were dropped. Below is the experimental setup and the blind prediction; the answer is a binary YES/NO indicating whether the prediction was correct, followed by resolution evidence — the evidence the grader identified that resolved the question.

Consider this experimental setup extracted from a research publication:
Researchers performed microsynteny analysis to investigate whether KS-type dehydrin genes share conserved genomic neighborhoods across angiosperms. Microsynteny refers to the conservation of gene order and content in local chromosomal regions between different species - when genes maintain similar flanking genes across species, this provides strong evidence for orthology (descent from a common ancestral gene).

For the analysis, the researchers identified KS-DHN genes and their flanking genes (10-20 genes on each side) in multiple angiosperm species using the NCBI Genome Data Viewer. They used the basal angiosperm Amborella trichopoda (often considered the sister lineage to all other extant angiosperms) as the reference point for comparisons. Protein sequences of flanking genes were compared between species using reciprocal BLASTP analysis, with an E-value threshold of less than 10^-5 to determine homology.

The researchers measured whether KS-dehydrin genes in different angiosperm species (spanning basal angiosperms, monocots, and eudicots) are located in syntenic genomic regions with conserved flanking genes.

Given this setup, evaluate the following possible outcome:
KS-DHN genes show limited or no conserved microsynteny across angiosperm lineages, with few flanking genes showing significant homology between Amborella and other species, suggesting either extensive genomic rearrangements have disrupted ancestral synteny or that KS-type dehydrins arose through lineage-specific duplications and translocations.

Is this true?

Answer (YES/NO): NO